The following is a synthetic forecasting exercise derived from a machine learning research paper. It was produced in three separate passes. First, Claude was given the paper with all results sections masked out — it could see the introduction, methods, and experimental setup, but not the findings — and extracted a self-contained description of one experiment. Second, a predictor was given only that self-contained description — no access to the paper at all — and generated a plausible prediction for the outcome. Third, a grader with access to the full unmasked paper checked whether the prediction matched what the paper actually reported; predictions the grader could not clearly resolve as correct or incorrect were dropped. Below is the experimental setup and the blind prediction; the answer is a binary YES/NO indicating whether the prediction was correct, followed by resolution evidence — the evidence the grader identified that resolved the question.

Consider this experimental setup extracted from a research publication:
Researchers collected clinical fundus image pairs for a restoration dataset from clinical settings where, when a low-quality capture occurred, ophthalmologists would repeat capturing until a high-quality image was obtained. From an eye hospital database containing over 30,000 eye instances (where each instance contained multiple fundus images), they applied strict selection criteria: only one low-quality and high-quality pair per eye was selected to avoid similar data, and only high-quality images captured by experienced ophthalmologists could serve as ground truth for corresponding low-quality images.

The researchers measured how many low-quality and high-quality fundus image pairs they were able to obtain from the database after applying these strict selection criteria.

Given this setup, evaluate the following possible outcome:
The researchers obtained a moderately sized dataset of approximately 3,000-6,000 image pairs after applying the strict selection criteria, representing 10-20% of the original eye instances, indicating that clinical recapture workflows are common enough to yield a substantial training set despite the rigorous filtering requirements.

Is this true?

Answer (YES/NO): NO